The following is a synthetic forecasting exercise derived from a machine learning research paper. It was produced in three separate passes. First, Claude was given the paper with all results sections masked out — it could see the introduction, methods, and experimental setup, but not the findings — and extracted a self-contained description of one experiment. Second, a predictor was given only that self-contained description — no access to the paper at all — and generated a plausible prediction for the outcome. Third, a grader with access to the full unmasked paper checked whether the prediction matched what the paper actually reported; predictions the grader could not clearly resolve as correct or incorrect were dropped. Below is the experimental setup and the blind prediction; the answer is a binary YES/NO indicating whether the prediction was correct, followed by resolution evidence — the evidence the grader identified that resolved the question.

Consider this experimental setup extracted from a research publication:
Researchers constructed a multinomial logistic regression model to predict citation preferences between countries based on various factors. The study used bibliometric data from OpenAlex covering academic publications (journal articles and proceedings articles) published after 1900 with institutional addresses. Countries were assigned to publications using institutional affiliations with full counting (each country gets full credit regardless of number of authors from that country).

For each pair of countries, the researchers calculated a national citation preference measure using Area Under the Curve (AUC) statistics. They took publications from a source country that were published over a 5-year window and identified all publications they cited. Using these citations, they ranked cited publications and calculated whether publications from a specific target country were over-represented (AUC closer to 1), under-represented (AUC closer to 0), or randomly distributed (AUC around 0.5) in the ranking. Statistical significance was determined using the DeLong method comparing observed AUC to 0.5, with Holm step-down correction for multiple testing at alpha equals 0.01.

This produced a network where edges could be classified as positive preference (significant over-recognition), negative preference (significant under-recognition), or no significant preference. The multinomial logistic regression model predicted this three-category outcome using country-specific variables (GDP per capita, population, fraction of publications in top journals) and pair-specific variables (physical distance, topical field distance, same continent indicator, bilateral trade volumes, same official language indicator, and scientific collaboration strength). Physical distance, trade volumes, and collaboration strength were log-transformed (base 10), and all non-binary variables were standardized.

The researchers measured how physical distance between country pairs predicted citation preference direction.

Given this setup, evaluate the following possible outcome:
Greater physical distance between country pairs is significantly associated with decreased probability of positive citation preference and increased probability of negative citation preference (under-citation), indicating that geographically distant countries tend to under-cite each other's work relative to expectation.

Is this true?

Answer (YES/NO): NO